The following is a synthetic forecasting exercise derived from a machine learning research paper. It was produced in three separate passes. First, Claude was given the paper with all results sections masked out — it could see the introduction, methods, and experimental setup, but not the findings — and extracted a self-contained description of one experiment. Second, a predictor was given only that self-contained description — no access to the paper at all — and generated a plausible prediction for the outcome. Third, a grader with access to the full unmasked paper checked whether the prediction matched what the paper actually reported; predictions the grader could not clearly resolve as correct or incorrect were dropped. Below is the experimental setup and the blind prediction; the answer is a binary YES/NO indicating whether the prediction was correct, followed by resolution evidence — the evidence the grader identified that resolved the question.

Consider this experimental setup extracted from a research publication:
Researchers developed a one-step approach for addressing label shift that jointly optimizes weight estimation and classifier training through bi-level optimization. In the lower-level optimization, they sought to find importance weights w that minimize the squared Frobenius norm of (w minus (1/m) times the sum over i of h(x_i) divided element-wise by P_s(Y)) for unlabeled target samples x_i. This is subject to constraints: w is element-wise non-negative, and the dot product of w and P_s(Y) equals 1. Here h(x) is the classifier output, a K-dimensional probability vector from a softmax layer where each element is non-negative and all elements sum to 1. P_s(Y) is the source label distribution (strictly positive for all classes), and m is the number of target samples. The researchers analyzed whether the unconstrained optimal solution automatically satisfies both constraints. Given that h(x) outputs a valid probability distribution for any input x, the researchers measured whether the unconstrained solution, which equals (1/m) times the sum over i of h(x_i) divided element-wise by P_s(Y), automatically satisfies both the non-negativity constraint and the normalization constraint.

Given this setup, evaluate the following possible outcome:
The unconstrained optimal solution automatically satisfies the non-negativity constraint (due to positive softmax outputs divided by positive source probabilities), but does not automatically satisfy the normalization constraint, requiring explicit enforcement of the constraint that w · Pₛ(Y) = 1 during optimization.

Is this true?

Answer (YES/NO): NO